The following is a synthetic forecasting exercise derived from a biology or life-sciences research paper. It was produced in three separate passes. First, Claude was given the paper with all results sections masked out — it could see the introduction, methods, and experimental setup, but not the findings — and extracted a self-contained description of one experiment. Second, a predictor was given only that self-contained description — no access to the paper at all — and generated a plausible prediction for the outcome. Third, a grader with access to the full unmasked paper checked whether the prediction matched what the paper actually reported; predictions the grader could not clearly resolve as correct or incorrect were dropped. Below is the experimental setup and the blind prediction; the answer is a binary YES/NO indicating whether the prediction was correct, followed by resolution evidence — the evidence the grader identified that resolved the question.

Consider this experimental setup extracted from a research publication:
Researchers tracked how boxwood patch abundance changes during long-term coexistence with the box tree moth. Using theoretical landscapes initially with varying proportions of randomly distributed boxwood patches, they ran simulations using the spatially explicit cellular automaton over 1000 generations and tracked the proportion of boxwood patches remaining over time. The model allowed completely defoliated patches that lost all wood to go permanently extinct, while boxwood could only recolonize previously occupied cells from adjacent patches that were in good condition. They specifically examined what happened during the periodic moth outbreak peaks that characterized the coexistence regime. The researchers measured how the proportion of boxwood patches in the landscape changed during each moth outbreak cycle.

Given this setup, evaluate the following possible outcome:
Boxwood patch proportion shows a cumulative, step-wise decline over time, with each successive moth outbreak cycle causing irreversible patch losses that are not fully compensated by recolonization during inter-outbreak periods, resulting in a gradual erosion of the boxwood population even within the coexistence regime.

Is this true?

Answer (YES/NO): YES